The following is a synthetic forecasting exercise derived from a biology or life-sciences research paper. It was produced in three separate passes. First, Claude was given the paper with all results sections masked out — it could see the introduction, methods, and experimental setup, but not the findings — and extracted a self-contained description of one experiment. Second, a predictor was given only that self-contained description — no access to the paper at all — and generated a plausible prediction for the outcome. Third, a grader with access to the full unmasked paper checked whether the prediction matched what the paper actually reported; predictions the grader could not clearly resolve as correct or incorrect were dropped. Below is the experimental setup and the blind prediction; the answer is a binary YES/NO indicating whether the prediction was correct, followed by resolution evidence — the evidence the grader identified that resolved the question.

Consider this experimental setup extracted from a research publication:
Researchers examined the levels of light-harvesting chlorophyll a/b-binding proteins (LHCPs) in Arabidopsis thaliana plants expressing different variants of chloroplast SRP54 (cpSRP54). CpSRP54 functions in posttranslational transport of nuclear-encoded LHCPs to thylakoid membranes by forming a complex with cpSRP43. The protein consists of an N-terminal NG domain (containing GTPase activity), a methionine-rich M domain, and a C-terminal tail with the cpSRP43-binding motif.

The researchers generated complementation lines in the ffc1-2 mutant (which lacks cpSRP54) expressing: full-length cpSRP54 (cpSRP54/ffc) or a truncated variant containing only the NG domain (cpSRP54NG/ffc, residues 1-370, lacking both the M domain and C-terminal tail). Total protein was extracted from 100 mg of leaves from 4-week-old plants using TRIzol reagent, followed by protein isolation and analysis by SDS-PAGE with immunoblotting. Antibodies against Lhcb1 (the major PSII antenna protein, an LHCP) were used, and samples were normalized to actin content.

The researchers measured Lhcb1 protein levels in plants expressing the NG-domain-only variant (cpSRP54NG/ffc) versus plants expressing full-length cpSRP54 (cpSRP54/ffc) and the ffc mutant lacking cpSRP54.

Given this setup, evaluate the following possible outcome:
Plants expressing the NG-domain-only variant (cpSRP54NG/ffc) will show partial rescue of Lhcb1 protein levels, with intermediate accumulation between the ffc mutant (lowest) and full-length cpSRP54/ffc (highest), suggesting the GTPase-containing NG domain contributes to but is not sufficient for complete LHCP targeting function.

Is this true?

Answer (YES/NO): NO